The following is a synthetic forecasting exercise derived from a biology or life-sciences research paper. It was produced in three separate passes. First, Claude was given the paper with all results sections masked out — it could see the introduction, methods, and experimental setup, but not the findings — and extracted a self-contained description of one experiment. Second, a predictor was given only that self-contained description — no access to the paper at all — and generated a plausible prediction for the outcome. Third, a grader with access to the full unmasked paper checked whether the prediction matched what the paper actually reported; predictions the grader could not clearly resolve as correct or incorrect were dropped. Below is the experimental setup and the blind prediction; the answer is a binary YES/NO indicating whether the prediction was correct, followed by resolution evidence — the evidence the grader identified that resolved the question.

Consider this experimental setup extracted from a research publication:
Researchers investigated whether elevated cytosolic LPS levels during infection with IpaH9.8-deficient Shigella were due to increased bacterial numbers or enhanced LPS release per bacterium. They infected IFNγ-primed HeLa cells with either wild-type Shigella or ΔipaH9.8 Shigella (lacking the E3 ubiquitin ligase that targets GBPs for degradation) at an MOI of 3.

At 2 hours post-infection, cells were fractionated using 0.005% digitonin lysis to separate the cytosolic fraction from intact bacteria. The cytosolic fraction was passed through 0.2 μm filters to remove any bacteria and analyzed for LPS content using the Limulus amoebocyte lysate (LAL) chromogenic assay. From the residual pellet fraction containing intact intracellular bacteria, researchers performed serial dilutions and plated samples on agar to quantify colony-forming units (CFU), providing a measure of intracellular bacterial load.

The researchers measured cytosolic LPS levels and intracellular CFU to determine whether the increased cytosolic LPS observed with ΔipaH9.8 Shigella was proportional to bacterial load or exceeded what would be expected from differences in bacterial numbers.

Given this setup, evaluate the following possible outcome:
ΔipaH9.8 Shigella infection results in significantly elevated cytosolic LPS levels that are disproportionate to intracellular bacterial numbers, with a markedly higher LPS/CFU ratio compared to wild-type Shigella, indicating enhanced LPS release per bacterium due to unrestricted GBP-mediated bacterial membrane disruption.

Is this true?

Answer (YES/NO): YES